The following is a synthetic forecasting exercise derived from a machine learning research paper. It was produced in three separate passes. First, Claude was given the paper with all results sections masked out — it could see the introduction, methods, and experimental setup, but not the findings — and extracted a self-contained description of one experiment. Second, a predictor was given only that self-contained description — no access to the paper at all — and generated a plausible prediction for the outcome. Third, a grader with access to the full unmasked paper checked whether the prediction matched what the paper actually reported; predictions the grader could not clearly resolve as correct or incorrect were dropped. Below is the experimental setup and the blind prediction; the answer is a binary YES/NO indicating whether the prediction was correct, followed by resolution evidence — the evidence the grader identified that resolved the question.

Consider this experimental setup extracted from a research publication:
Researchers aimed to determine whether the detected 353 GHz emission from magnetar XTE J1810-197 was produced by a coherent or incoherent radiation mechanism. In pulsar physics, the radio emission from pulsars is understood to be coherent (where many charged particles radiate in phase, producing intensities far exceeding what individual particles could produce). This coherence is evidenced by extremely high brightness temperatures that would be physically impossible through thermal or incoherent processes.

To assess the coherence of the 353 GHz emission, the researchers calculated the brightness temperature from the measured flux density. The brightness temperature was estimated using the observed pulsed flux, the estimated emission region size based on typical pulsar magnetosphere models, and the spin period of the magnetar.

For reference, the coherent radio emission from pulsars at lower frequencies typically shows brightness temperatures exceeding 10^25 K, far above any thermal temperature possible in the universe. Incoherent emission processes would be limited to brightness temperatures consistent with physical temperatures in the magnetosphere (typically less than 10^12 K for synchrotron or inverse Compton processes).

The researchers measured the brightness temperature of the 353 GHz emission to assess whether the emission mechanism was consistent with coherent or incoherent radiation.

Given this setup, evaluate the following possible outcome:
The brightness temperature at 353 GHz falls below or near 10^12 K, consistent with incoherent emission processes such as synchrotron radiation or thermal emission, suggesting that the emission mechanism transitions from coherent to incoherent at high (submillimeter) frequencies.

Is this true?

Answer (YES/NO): NO